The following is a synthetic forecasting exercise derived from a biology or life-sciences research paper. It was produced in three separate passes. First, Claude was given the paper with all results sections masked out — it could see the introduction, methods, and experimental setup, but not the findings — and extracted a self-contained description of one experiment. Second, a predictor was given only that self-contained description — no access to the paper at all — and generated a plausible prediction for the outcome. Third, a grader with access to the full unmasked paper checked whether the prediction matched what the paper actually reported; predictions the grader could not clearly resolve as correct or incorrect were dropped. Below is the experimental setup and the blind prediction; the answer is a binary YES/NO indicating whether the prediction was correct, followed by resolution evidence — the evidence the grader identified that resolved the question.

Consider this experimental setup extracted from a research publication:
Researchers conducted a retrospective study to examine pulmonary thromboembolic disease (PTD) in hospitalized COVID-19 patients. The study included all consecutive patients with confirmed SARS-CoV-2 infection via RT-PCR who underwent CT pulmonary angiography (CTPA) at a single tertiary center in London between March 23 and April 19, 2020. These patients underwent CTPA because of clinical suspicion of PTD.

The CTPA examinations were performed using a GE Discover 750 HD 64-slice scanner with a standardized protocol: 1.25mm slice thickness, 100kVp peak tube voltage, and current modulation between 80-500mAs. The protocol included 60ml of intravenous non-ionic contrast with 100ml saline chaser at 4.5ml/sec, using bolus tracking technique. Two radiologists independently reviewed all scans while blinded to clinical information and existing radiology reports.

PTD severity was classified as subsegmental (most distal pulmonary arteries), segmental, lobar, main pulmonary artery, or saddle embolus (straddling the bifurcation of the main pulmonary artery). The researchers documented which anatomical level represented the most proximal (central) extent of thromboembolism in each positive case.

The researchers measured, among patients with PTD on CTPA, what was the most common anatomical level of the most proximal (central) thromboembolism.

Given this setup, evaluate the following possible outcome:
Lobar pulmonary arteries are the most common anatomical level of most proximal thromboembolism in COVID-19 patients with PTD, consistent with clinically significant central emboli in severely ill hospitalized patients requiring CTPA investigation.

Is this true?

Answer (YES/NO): NO